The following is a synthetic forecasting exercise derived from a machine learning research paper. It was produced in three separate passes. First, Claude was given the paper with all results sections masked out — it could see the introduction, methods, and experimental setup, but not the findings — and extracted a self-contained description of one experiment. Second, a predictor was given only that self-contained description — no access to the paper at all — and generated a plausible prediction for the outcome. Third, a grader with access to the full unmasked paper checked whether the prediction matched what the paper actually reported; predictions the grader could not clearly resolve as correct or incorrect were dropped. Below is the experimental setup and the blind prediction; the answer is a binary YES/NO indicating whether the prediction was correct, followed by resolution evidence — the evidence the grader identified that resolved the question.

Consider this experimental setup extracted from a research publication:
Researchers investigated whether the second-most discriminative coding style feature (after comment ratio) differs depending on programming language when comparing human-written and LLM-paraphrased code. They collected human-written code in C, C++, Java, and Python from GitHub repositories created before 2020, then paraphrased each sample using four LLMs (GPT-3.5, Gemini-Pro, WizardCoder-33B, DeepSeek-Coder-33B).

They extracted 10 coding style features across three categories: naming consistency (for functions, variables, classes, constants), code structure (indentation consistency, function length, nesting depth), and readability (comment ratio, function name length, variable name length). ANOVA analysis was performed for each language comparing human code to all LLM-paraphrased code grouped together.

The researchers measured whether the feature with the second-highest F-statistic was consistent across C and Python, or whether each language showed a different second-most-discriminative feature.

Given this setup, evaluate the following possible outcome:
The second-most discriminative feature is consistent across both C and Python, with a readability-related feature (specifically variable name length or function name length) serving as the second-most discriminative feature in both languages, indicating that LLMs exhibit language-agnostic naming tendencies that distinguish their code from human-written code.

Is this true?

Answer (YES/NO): NO